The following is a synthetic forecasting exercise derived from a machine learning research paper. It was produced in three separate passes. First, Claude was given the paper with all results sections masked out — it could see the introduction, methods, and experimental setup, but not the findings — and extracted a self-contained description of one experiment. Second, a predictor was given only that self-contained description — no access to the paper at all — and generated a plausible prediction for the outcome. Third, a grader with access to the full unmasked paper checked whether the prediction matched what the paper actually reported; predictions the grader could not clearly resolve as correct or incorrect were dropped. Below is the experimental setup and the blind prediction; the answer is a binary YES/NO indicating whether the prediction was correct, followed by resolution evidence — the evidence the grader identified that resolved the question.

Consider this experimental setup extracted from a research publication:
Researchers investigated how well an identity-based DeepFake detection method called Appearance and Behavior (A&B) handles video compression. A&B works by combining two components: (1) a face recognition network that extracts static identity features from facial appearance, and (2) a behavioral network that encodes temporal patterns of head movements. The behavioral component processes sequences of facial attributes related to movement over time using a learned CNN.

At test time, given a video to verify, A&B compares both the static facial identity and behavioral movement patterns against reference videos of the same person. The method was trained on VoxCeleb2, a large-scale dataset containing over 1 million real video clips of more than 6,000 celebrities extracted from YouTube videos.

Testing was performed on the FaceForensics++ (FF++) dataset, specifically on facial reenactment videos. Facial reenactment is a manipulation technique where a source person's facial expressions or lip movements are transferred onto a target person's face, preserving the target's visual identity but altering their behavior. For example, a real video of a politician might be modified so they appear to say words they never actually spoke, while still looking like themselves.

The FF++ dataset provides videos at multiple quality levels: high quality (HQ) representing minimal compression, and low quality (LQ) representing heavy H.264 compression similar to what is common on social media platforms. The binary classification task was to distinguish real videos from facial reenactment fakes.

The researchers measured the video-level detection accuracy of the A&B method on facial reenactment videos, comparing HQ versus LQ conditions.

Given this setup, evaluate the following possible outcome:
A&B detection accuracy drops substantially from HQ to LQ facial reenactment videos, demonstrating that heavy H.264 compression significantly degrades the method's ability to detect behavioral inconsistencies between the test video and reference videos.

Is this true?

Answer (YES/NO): YES